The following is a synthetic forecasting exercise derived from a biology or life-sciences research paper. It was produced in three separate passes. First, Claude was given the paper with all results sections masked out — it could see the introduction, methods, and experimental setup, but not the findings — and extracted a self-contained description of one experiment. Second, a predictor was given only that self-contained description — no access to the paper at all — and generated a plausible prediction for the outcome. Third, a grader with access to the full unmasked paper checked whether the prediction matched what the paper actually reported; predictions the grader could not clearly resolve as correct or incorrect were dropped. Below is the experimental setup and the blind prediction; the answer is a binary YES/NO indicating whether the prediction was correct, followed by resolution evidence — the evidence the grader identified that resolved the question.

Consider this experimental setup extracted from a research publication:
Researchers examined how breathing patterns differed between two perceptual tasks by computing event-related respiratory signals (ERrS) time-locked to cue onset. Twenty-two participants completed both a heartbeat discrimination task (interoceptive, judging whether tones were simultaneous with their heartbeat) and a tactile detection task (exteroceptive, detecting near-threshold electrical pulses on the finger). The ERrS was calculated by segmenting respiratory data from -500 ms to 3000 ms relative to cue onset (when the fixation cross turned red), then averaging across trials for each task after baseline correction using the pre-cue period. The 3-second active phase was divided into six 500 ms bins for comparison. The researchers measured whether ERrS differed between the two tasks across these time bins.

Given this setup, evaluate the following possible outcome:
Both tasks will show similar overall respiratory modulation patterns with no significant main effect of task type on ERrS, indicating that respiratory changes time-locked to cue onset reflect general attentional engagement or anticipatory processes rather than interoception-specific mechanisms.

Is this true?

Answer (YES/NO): NO